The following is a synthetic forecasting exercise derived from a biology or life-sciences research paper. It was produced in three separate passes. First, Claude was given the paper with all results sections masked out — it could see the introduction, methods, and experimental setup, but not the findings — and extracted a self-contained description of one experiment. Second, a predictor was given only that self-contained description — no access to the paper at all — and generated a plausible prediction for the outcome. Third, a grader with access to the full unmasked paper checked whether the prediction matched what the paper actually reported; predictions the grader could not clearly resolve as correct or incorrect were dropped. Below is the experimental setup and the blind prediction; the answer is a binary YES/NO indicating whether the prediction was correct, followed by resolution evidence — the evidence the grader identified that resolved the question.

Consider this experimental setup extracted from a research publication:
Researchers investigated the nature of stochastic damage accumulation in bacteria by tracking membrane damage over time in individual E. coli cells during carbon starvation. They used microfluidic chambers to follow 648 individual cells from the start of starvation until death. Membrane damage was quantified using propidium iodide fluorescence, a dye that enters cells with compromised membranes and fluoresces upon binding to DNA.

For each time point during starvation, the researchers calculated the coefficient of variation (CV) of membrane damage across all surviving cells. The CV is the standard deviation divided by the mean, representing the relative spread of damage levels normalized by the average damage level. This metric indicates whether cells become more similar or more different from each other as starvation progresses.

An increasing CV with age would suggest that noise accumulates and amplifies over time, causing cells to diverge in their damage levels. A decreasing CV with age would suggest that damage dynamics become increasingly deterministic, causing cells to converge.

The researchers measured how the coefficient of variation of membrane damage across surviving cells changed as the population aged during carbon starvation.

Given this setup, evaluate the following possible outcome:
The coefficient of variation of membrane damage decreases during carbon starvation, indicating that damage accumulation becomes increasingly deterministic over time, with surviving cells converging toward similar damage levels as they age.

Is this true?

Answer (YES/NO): YES